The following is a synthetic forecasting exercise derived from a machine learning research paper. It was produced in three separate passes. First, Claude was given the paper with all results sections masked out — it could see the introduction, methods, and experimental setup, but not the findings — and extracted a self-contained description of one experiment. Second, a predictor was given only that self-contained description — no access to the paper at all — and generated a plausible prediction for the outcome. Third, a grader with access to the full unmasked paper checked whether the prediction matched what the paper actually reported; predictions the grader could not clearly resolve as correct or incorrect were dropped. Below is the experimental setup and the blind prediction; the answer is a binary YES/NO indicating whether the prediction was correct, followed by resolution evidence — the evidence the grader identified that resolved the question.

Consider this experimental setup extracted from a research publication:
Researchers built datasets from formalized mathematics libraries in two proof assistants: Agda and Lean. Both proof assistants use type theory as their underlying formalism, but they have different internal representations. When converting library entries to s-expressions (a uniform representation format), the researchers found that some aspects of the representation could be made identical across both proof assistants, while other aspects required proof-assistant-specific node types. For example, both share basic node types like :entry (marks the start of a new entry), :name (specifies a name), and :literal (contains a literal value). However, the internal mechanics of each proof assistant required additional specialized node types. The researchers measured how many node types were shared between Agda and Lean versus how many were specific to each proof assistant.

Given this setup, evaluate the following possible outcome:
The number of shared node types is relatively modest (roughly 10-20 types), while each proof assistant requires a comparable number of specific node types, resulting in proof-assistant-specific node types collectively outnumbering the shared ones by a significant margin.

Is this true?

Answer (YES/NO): NO